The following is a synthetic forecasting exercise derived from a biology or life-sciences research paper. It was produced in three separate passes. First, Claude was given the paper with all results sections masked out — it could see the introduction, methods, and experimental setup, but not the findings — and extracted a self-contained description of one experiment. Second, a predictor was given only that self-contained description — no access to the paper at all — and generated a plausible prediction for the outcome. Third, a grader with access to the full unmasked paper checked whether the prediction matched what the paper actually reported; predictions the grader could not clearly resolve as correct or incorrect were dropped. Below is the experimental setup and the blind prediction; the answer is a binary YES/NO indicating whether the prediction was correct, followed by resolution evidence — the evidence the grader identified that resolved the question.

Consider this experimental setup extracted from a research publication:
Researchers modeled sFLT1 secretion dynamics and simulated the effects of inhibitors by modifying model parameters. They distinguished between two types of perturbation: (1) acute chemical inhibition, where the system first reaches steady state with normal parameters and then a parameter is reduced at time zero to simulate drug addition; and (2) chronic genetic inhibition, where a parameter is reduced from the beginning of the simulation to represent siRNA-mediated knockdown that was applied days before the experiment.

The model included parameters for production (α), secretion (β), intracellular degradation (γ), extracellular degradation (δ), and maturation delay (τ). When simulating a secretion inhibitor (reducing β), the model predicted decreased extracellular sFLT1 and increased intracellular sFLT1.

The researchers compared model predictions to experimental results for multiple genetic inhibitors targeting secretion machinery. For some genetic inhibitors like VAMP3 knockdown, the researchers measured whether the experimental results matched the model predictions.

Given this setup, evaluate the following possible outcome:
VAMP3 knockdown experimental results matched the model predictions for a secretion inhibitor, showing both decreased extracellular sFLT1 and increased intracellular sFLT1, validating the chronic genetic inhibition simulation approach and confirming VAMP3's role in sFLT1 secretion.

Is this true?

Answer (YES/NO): NO